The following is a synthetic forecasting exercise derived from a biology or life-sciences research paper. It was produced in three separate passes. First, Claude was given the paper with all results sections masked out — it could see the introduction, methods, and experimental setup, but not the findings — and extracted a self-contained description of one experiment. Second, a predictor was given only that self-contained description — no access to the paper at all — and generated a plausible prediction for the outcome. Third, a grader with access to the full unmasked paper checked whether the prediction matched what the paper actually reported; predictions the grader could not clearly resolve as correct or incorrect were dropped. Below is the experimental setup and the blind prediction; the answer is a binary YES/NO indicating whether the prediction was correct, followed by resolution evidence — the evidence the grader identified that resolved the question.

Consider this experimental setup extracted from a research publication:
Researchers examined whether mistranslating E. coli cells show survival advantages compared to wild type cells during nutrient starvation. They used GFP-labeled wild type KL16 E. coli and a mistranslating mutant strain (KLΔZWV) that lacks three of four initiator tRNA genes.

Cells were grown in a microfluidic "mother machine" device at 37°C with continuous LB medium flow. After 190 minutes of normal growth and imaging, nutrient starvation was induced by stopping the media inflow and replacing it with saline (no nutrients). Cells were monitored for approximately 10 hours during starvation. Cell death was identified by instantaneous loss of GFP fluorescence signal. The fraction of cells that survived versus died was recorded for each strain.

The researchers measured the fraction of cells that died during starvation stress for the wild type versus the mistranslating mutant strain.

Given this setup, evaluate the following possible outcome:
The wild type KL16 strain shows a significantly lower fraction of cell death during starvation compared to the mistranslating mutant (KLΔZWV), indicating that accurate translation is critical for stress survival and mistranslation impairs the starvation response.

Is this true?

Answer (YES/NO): NO